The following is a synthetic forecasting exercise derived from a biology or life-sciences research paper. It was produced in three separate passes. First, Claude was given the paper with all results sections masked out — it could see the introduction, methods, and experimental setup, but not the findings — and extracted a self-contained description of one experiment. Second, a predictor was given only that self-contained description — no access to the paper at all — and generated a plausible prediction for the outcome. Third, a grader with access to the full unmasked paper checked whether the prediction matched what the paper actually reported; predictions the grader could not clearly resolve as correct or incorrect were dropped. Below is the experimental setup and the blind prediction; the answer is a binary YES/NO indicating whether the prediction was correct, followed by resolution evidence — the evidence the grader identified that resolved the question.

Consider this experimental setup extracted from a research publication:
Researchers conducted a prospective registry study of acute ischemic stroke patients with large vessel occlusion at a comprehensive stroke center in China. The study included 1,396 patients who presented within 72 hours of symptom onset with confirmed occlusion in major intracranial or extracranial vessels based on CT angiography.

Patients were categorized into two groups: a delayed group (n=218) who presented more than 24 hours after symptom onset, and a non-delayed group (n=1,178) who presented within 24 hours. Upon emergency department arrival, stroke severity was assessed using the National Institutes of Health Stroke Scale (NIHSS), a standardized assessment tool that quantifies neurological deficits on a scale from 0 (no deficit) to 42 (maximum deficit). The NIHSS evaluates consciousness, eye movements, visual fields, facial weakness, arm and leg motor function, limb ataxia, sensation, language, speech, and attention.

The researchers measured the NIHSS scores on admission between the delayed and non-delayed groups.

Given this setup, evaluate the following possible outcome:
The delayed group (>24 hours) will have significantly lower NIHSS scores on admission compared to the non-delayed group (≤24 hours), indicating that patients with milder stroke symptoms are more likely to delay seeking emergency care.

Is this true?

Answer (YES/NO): YES